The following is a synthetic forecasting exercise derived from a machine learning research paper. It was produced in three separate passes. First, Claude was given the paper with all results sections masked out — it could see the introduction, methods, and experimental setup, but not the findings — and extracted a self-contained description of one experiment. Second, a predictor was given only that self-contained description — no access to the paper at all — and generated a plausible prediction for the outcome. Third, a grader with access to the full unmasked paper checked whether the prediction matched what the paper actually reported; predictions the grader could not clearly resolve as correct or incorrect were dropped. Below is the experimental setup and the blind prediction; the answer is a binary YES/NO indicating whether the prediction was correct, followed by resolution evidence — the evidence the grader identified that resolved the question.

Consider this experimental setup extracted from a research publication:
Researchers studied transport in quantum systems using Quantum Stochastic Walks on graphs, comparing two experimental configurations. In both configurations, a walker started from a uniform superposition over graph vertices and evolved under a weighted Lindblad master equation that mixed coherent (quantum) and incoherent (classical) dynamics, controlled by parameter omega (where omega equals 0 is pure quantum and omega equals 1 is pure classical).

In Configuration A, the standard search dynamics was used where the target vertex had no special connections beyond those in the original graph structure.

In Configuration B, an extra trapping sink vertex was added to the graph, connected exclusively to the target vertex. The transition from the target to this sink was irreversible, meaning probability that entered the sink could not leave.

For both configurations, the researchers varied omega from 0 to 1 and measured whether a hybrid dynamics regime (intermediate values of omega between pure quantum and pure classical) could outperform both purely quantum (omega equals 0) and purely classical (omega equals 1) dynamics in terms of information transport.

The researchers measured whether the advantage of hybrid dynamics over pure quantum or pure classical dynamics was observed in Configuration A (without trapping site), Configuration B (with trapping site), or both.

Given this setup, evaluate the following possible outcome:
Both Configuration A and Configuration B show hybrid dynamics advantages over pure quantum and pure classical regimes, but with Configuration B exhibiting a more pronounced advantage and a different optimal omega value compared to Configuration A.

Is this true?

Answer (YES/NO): NO